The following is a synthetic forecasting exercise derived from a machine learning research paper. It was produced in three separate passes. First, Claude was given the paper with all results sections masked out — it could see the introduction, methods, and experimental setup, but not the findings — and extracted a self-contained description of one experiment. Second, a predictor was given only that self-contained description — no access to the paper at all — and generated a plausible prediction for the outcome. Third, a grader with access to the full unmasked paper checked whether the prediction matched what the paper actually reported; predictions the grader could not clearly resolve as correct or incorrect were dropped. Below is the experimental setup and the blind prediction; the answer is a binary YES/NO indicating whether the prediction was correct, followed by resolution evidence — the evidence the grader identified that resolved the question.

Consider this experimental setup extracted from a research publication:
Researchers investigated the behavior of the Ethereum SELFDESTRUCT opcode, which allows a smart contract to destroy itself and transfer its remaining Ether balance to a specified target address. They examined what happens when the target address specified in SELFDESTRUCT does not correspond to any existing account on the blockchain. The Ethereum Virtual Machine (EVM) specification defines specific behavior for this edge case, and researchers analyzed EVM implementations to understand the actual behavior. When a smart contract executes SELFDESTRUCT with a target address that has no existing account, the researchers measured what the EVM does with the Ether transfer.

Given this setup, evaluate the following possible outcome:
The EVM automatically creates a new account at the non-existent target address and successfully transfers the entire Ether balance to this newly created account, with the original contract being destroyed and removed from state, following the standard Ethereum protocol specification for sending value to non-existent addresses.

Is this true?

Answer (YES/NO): YES